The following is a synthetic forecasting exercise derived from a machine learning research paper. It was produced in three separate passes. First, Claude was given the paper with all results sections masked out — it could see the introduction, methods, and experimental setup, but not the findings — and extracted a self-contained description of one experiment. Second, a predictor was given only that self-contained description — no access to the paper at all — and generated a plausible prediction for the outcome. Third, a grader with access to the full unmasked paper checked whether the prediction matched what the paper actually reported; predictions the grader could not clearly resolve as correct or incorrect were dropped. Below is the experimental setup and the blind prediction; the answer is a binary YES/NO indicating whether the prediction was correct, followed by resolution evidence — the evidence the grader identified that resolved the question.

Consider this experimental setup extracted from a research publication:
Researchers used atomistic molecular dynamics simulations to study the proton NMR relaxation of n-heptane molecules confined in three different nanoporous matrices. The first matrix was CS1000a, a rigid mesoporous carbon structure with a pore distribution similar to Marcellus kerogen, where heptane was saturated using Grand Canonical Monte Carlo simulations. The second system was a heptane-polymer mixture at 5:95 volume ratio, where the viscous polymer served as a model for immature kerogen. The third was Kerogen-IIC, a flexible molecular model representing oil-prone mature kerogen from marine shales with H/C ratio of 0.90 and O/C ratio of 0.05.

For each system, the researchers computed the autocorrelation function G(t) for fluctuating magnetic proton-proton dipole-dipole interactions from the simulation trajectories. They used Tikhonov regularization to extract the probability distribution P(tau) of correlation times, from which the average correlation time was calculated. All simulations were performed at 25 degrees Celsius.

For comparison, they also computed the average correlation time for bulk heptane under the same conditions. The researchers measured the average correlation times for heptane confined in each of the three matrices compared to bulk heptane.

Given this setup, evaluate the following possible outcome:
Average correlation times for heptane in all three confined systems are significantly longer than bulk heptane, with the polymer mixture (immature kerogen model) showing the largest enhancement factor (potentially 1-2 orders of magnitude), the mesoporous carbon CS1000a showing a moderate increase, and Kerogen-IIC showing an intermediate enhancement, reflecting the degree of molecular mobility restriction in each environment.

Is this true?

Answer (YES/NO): NO